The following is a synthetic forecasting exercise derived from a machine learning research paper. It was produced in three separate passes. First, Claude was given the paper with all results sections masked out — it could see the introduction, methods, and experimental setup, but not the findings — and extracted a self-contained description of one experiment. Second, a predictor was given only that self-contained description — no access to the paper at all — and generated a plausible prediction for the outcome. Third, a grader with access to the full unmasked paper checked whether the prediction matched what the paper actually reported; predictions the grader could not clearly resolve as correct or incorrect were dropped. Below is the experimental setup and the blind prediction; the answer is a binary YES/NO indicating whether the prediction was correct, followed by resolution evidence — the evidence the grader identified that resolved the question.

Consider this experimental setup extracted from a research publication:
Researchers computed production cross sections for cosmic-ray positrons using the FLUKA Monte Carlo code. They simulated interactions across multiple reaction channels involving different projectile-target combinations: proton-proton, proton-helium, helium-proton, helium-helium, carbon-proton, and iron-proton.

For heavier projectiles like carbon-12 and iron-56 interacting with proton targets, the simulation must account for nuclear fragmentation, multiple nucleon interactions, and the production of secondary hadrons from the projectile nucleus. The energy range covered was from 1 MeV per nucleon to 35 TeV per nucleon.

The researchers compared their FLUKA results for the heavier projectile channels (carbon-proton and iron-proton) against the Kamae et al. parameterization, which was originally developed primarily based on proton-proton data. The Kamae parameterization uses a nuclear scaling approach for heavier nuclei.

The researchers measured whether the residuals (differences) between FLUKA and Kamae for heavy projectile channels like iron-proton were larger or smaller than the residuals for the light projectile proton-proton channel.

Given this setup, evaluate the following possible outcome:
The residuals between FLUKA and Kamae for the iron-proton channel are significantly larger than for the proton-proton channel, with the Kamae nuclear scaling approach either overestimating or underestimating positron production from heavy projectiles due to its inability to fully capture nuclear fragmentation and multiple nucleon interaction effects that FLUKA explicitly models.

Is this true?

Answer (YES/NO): YES